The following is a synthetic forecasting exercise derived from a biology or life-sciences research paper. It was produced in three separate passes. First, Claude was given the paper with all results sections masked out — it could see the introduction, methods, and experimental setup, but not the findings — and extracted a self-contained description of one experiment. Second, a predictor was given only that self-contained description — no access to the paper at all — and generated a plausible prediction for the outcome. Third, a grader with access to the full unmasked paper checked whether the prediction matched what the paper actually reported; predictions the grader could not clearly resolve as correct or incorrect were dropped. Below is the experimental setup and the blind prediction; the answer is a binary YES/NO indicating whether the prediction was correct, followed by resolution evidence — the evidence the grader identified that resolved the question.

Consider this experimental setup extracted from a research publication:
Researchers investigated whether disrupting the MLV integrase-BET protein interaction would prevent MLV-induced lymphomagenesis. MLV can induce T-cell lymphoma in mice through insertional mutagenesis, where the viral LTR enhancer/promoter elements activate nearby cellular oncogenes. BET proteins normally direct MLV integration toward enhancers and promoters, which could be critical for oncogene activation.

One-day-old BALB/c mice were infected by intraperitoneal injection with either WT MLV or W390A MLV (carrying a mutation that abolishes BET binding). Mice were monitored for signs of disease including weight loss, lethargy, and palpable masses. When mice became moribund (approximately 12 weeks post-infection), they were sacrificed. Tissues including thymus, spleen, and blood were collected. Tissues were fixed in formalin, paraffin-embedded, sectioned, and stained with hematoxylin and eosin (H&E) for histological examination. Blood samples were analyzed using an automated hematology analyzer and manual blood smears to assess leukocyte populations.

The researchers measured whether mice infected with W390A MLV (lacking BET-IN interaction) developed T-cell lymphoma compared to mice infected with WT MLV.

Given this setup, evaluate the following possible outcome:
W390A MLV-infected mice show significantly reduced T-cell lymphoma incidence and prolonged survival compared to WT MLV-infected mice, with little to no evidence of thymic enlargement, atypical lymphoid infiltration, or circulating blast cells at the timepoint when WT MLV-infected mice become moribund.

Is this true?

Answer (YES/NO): NO